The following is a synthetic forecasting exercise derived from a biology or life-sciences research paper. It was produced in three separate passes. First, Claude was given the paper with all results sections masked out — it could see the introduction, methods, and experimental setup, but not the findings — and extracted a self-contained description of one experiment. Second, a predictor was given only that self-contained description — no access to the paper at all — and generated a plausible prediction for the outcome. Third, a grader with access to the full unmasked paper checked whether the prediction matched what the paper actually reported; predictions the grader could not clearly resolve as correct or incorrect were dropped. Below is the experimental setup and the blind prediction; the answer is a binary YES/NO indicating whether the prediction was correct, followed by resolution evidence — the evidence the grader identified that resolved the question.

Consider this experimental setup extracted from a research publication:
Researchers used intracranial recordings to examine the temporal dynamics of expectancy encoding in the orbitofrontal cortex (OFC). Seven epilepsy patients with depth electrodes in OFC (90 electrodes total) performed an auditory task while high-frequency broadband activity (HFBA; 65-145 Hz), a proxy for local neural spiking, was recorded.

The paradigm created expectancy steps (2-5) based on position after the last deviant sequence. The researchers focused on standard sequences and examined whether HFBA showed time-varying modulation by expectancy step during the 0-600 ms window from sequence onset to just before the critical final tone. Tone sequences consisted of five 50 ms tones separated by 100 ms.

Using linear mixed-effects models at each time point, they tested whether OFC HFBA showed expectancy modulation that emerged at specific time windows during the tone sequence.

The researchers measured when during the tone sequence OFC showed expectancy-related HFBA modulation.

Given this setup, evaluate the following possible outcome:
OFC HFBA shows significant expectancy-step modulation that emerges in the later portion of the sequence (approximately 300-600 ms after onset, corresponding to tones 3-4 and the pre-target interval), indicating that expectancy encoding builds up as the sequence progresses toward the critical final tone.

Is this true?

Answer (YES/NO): NO